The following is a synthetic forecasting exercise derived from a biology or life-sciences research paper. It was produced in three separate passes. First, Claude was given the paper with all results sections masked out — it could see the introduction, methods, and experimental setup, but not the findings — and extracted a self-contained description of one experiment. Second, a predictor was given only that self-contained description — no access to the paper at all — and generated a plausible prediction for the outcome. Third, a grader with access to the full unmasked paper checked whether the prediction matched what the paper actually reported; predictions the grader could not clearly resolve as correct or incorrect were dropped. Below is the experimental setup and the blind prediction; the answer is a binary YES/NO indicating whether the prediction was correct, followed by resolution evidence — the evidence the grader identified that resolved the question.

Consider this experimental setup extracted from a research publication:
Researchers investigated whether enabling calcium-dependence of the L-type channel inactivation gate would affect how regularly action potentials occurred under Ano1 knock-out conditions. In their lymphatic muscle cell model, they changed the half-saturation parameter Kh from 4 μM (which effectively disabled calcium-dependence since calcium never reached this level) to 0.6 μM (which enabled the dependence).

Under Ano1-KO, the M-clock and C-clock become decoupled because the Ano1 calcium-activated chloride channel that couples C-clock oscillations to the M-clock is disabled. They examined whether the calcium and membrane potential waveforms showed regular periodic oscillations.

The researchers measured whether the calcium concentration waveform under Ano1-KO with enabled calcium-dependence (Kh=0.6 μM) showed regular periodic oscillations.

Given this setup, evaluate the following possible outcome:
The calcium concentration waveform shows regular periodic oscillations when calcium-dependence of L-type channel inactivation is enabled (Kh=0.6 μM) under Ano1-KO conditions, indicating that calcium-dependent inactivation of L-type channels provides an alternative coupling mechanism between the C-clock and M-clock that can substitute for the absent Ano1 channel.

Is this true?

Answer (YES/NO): NO